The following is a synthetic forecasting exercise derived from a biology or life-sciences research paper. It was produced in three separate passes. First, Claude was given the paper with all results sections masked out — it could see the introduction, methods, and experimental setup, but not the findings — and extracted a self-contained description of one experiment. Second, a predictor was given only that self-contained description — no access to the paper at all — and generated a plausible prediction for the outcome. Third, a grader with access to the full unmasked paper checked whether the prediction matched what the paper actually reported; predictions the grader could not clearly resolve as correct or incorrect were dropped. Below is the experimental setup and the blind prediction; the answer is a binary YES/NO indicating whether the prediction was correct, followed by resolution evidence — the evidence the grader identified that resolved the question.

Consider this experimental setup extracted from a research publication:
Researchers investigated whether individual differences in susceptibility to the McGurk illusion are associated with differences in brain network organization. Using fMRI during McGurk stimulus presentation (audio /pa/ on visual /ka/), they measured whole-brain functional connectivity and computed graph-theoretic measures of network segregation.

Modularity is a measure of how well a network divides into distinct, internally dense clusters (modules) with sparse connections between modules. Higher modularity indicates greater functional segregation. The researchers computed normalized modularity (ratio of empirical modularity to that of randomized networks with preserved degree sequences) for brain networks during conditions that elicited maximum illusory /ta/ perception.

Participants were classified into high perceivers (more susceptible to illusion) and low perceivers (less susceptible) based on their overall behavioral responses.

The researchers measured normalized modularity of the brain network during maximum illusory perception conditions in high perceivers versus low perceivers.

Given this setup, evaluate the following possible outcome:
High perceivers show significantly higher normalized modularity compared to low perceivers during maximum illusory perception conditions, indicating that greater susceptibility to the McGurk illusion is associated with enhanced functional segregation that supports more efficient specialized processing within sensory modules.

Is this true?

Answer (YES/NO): YES